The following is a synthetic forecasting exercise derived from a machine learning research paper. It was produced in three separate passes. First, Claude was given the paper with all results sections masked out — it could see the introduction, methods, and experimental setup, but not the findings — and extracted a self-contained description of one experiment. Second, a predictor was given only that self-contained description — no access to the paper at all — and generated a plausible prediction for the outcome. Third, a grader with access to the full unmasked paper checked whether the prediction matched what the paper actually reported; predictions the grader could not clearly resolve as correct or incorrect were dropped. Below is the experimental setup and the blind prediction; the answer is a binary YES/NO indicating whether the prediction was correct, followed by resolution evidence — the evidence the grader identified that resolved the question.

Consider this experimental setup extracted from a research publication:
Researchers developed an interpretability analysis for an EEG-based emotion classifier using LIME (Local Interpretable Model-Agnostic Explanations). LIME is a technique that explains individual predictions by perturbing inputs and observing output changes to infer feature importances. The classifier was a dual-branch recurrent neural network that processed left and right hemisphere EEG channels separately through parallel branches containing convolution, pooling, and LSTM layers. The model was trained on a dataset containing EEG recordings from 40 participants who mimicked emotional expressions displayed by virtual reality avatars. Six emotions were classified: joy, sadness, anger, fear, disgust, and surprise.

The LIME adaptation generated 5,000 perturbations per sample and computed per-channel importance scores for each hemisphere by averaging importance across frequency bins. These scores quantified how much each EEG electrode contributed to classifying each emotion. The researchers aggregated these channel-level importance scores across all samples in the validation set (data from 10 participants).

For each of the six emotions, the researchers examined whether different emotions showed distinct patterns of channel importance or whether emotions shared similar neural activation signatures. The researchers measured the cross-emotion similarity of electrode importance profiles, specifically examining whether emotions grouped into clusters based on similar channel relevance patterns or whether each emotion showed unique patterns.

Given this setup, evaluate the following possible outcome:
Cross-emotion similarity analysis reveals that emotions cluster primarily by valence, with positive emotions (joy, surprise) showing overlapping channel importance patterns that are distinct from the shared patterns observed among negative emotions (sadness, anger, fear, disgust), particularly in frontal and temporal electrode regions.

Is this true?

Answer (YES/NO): NO